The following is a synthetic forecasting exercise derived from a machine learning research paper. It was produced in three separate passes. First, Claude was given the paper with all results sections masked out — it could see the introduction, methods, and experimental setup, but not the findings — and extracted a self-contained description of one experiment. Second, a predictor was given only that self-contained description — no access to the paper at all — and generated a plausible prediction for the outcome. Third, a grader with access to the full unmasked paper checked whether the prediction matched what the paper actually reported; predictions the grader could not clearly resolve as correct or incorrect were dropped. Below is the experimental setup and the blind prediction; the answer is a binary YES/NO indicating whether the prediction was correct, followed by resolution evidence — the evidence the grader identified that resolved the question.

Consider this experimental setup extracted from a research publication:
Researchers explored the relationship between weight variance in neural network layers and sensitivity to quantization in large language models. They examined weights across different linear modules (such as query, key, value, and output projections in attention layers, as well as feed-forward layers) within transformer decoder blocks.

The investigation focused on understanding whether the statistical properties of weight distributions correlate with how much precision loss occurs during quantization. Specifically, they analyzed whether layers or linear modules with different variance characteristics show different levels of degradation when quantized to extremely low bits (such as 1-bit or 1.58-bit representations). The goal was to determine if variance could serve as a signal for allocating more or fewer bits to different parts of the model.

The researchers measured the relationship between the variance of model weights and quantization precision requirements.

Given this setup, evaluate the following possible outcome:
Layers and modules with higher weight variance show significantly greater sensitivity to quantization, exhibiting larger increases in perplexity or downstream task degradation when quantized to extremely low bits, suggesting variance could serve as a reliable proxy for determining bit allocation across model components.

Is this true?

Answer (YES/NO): NO